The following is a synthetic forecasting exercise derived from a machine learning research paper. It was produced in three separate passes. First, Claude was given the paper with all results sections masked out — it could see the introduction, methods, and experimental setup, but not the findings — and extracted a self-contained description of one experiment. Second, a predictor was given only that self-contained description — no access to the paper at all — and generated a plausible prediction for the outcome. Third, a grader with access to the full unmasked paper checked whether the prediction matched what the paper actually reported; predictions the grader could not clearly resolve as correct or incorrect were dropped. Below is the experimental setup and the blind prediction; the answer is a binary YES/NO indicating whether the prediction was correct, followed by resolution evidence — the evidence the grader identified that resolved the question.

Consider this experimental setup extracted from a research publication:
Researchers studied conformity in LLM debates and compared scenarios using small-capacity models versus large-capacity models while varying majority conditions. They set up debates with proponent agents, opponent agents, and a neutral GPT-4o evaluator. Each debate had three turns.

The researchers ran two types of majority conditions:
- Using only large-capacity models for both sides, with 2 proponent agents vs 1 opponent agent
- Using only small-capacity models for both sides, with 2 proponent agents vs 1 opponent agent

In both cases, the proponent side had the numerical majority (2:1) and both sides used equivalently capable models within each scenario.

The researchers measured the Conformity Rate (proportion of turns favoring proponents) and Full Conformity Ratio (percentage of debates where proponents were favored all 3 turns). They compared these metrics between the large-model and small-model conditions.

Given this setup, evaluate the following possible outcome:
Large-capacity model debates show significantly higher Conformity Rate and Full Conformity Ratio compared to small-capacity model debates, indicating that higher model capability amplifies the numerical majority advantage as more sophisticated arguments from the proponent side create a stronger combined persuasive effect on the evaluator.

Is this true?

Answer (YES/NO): NO